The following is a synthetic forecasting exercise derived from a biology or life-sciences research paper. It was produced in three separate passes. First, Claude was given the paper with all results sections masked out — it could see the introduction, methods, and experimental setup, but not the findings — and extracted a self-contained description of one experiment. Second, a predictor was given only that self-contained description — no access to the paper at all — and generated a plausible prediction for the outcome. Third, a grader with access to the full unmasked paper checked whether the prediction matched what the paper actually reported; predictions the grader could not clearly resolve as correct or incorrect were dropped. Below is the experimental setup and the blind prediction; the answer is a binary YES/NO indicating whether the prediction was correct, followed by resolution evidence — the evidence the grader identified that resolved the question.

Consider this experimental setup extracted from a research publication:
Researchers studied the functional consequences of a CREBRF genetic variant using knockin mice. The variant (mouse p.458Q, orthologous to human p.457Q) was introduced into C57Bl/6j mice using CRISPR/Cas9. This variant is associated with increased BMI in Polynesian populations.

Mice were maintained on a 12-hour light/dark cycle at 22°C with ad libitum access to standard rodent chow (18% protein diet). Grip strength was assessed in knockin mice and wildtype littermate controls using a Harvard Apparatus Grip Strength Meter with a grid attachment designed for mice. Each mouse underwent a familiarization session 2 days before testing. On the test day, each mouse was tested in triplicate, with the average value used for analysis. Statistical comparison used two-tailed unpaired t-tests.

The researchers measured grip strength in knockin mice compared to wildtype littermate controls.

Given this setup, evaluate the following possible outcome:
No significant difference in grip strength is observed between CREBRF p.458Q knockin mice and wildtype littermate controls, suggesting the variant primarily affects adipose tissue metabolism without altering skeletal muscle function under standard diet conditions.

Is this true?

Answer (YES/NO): NO